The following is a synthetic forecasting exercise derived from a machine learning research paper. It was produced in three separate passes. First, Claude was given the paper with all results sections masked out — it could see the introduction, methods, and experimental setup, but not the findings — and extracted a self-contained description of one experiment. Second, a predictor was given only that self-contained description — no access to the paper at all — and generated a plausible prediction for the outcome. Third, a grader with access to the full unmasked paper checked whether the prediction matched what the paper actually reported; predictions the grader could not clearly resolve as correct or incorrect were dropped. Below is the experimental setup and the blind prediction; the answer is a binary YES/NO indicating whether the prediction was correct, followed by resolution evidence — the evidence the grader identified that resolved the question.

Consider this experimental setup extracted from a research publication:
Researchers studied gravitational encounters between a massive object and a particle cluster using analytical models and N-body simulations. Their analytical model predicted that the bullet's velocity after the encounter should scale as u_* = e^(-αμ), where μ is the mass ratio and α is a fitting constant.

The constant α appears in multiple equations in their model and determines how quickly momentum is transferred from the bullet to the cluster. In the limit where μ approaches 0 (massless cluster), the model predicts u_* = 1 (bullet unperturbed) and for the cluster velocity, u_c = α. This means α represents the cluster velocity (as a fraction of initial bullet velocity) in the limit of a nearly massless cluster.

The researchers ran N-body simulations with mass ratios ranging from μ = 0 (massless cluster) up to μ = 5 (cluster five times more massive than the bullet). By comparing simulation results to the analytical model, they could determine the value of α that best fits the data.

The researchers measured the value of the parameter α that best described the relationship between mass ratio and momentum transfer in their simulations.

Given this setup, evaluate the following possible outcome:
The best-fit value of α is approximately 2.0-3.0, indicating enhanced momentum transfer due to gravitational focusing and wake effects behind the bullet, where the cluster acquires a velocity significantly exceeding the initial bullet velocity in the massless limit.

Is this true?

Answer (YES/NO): NO